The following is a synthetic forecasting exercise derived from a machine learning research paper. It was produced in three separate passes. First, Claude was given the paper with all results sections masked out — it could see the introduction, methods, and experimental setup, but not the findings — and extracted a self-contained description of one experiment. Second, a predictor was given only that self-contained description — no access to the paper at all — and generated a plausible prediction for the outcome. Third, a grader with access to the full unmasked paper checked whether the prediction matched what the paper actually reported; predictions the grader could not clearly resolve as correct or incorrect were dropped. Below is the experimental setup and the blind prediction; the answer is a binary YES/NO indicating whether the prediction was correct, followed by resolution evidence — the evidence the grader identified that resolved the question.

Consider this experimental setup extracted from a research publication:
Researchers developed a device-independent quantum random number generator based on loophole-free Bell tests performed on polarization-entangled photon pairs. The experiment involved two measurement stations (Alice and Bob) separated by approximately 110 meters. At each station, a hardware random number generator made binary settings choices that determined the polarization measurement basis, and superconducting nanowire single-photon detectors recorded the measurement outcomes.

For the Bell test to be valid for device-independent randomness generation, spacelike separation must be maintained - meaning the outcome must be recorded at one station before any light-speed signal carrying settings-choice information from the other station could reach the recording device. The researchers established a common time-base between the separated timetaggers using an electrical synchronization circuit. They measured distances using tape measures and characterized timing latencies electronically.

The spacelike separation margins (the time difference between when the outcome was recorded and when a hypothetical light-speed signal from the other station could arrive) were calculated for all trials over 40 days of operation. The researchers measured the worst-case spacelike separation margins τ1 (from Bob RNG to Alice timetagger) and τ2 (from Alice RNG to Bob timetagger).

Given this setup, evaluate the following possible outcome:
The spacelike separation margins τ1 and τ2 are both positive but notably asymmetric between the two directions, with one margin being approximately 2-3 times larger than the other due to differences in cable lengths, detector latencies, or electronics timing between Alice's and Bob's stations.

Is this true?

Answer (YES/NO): NO